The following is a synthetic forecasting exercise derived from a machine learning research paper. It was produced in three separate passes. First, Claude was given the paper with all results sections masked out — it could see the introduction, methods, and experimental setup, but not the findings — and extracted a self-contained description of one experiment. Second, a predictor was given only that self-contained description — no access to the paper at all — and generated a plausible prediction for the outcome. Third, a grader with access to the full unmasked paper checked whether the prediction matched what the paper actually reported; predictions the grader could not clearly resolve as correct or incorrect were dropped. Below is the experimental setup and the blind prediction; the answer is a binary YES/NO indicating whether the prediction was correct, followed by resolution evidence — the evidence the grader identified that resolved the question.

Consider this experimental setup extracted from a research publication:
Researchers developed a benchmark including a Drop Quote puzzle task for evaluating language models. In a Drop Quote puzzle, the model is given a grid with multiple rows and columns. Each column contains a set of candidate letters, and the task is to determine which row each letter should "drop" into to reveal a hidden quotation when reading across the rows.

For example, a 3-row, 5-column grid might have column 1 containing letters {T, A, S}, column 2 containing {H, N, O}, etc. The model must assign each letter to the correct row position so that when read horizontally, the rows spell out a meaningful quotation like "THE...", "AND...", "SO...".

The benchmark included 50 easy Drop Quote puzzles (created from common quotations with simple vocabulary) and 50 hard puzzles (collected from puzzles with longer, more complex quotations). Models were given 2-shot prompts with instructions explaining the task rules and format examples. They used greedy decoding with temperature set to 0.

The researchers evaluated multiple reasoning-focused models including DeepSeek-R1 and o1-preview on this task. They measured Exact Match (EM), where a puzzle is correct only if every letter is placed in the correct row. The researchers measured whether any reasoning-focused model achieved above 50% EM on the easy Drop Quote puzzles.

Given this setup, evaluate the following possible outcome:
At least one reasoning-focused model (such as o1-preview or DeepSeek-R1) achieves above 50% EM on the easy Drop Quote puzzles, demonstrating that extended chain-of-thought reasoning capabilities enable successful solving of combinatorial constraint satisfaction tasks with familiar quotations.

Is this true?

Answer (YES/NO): NO